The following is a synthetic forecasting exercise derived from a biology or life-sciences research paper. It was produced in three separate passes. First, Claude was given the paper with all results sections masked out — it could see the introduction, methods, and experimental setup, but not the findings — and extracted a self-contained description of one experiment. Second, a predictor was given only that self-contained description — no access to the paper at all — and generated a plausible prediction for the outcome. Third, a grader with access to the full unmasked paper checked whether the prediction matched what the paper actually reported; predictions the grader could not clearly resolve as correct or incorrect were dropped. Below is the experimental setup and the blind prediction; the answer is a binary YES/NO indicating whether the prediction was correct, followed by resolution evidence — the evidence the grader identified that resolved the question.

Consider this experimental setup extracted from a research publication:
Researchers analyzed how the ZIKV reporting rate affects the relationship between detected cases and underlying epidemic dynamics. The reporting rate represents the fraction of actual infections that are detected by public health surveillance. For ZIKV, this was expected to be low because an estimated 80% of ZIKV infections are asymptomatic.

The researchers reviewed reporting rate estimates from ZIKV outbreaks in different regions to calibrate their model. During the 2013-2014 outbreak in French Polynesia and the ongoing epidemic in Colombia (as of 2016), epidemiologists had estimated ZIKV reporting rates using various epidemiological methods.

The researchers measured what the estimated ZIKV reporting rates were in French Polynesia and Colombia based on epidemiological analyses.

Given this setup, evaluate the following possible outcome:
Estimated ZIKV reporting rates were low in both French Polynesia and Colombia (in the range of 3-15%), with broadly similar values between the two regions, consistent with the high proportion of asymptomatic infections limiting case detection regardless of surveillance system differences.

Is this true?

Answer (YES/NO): NO